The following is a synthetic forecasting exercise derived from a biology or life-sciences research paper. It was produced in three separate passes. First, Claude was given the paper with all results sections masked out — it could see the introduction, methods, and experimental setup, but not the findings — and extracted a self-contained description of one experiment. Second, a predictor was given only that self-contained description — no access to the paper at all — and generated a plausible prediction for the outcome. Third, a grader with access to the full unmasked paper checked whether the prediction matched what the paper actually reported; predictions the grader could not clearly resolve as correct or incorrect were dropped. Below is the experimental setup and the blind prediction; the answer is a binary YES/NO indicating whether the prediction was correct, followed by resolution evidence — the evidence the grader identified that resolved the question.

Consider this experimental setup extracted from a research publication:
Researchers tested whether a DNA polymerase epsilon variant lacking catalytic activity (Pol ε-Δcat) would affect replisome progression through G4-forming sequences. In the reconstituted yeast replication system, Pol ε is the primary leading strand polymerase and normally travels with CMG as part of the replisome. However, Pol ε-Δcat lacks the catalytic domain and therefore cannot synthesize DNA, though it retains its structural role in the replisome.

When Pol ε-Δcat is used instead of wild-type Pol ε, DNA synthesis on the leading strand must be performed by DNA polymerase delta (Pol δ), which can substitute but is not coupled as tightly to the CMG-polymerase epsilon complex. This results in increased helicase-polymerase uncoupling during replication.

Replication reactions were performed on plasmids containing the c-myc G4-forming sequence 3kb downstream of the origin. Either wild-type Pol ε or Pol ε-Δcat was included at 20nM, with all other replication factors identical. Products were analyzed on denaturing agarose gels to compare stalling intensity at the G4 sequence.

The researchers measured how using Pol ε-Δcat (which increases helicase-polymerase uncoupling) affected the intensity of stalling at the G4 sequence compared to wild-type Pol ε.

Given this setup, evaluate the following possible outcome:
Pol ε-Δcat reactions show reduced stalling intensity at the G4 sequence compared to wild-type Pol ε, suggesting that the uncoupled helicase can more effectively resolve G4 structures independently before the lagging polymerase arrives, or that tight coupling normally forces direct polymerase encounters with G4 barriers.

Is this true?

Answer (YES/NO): NO